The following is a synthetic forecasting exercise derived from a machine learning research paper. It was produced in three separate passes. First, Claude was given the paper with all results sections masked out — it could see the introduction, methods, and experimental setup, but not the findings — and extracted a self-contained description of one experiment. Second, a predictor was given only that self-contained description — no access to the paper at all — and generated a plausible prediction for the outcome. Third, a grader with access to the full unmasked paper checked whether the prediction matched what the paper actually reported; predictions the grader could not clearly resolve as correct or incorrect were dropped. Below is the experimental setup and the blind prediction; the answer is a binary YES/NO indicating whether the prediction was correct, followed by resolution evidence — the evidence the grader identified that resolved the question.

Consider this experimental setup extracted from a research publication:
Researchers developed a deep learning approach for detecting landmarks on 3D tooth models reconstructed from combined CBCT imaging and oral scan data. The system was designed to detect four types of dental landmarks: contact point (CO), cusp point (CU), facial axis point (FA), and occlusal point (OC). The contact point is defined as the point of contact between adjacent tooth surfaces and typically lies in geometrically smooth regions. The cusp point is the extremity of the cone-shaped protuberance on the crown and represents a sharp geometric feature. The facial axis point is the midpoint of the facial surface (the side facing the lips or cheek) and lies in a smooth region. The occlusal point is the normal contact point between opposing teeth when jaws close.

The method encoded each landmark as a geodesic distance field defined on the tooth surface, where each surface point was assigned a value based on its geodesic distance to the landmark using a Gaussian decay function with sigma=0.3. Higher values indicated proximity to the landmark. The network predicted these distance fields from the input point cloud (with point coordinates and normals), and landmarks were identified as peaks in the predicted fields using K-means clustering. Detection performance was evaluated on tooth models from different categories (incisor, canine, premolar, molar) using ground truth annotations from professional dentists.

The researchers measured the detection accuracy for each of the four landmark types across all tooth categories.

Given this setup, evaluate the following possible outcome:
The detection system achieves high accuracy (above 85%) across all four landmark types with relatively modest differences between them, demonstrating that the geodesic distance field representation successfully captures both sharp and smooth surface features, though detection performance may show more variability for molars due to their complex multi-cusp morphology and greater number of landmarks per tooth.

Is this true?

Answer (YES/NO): NO